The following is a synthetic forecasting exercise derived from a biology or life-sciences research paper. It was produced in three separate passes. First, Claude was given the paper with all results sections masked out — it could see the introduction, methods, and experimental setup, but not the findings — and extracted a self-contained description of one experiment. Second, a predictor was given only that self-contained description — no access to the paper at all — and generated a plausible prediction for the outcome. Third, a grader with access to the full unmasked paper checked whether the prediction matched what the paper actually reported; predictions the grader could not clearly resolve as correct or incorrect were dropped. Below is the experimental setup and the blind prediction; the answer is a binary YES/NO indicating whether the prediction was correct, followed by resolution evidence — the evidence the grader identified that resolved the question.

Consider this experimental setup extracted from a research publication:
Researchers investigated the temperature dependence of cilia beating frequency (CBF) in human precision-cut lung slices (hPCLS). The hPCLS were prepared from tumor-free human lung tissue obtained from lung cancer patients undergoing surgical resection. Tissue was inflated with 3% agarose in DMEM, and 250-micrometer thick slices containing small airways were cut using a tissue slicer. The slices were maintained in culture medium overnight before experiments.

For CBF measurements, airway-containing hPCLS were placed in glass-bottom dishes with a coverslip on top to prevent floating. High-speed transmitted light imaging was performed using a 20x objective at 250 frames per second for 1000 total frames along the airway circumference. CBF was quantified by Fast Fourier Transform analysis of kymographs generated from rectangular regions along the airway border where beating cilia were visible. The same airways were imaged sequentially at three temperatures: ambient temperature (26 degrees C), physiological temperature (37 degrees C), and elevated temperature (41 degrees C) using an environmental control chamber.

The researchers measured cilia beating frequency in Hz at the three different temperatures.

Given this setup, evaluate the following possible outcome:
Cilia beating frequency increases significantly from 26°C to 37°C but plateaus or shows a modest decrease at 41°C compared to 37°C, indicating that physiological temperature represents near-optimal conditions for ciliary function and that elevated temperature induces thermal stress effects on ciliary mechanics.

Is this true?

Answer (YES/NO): NO